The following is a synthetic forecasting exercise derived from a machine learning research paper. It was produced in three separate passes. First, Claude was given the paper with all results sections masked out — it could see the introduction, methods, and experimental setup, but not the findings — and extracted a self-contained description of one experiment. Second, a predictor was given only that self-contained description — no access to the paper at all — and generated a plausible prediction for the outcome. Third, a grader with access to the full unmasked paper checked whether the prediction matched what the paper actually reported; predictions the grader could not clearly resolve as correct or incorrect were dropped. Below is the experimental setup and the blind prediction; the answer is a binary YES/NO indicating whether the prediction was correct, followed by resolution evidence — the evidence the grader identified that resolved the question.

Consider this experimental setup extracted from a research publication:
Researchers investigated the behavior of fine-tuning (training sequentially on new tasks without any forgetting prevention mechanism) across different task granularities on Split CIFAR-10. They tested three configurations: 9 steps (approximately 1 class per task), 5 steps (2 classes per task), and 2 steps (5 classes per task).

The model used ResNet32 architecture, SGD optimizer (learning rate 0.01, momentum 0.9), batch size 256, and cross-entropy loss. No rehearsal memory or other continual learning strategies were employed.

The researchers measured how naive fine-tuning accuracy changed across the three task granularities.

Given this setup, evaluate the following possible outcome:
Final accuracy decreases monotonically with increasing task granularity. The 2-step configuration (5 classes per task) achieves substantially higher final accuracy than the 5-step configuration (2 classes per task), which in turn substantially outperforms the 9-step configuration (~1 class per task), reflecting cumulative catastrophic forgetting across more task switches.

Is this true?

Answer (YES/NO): YES